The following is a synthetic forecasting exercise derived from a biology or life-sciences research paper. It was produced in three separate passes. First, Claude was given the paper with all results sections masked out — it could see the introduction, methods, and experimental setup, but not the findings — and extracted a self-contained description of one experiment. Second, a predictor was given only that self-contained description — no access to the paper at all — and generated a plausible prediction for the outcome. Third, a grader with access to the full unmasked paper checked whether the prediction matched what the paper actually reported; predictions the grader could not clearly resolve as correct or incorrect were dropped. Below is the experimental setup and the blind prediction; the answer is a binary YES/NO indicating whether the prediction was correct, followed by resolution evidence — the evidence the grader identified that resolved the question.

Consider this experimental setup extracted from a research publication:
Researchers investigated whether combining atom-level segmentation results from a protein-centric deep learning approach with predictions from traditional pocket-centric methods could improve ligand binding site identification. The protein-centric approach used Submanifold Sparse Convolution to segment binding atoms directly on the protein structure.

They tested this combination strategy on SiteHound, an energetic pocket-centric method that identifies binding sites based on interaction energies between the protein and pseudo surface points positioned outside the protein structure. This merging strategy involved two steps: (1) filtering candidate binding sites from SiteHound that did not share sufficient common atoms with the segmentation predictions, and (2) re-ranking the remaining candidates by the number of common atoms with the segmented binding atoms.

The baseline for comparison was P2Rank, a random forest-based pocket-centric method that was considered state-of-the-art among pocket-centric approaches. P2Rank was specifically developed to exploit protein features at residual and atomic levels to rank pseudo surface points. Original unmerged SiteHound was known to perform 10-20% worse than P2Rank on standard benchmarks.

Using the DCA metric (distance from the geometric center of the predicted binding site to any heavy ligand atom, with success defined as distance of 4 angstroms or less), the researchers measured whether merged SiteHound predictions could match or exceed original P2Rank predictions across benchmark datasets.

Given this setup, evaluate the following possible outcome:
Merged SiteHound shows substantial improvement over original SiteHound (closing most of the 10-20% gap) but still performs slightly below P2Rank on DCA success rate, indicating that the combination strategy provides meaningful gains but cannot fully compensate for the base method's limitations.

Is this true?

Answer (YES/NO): NO